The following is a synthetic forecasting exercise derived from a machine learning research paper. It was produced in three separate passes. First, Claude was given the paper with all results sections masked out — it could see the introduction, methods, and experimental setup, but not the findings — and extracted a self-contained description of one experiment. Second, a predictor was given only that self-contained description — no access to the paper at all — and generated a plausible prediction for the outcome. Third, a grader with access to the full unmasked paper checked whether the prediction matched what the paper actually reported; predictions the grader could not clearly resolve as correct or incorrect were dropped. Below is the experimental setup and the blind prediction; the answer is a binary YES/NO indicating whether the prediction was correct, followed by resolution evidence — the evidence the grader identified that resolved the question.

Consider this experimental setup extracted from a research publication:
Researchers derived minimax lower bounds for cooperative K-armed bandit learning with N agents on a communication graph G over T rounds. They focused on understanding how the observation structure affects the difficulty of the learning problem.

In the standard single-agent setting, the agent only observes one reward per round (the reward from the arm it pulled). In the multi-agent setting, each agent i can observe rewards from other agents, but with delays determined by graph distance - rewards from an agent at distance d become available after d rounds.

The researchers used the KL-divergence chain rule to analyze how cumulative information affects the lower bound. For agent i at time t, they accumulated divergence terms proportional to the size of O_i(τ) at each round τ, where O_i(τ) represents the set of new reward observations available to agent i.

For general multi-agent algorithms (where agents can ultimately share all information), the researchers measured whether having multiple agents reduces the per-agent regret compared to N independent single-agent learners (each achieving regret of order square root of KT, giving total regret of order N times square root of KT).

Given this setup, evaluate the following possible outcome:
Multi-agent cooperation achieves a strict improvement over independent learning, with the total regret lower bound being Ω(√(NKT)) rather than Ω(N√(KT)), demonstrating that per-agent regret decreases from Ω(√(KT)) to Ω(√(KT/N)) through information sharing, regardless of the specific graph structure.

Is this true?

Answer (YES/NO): NO